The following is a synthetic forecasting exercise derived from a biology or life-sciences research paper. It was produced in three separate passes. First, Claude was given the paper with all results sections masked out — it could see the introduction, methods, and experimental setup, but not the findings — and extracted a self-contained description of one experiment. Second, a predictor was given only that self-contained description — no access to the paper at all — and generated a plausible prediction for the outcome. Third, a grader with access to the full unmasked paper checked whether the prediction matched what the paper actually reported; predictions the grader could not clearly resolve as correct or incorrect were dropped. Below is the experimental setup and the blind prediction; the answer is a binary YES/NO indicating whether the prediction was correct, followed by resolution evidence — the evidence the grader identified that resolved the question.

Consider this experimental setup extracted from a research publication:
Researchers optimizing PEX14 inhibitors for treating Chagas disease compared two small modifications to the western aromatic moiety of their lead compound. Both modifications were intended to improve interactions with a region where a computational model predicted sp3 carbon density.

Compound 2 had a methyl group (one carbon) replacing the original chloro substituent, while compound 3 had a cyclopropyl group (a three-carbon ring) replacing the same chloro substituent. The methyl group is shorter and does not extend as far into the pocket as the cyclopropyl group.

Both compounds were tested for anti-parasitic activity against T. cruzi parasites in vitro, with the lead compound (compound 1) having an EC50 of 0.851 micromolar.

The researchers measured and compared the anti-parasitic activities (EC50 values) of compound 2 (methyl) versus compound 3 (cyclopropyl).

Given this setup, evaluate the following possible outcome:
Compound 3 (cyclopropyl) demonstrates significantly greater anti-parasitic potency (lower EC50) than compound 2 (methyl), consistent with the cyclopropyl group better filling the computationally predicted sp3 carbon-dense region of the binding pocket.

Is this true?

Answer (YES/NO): YES